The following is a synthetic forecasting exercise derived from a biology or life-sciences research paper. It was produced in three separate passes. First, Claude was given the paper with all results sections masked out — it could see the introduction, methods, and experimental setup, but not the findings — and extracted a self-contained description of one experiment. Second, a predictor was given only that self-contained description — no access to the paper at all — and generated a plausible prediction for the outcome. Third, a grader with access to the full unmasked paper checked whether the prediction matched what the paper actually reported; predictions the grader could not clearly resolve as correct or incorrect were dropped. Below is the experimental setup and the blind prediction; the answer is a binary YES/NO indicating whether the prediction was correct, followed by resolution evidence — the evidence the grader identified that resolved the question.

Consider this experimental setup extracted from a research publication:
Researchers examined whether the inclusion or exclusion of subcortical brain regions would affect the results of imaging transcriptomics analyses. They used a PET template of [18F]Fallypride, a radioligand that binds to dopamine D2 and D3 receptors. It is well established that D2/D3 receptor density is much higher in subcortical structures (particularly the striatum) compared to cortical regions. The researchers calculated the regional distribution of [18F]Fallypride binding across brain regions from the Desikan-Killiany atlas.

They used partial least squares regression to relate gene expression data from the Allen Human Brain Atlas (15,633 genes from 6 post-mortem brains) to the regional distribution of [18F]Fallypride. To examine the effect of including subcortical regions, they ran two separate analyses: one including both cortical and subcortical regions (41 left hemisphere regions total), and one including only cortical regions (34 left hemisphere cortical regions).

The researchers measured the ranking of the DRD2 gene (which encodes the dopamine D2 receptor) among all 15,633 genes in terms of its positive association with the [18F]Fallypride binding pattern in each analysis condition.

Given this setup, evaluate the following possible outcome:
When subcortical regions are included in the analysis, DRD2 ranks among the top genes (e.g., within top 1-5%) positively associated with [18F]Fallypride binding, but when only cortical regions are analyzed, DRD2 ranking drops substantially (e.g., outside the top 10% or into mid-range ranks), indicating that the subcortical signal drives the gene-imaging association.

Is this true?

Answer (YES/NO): YES